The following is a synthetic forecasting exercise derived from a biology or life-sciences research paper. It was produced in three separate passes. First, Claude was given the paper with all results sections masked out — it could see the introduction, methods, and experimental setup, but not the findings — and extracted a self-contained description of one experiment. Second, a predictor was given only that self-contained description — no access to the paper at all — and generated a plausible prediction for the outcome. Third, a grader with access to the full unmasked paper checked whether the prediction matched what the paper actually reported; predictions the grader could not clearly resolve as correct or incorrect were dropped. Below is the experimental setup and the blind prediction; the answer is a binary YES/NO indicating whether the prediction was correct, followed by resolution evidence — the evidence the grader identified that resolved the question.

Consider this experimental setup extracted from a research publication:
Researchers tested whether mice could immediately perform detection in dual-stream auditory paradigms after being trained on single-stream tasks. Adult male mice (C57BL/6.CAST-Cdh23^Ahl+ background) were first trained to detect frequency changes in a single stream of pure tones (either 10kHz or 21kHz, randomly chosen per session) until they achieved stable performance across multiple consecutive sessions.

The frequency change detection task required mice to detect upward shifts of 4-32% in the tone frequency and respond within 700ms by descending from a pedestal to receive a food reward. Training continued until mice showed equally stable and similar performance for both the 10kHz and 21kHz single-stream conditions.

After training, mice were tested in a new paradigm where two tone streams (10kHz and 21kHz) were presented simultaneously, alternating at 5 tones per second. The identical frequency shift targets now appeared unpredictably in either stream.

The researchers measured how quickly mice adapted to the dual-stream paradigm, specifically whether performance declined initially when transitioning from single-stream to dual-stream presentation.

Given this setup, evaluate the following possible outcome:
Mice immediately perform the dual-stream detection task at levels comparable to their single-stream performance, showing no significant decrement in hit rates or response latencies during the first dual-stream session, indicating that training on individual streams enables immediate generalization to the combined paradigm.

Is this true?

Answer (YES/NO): YES